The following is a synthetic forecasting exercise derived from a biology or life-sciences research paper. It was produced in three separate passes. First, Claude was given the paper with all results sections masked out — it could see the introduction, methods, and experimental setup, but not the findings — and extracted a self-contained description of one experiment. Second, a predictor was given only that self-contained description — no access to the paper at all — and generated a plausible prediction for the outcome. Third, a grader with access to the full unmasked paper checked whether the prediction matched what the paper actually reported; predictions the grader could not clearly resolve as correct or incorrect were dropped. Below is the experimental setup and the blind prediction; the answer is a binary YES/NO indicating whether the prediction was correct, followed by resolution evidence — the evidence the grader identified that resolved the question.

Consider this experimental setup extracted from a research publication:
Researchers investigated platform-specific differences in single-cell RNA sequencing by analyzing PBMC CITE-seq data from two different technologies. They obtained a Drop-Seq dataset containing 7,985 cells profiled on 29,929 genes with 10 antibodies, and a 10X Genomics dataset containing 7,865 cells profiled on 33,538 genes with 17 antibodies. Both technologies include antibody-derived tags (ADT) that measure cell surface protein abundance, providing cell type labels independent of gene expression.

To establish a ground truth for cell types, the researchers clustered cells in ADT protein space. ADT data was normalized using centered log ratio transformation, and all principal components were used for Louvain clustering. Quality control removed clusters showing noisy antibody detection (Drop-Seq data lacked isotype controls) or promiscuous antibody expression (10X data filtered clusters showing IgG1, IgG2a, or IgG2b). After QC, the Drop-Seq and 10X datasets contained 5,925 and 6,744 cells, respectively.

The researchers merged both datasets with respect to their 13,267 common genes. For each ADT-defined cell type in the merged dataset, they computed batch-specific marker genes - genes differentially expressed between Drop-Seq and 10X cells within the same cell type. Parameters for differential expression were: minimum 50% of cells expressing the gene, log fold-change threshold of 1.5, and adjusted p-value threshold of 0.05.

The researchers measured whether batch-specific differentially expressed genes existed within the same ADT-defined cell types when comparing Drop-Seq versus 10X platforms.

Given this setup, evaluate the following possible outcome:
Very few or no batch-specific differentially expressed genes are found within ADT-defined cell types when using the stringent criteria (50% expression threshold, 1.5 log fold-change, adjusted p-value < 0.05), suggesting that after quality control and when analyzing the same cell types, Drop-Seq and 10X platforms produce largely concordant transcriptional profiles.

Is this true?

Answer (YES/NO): NO